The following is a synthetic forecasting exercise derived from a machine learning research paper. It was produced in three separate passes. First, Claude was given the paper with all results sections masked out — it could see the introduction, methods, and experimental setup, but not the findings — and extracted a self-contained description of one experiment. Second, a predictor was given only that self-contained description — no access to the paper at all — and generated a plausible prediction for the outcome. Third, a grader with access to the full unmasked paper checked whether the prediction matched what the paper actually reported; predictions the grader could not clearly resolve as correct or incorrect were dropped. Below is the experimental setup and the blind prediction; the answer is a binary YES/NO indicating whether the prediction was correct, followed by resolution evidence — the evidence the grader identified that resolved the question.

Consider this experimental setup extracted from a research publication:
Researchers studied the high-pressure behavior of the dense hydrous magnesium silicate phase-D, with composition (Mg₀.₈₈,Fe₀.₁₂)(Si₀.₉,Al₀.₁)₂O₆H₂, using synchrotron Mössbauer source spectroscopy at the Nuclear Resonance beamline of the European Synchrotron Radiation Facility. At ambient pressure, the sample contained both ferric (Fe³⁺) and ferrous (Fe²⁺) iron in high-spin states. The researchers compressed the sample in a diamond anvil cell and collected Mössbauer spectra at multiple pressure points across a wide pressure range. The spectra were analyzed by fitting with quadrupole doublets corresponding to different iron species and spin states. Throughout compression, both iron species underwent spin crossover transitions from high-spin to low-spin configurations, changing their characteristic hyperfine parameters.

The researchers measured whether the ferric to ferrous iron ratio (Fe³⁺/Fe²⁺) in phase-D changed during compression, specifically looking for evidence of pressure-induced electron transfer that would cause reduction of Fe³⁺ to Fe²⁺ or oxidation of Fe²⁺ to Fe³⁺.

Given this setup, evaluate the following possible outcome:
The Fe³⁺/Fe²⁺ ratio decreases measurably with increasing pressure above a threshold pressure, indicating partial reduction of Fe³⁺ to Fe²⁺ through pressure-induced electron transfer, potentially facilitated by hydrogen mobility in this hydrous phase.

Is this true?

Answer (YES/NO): NO